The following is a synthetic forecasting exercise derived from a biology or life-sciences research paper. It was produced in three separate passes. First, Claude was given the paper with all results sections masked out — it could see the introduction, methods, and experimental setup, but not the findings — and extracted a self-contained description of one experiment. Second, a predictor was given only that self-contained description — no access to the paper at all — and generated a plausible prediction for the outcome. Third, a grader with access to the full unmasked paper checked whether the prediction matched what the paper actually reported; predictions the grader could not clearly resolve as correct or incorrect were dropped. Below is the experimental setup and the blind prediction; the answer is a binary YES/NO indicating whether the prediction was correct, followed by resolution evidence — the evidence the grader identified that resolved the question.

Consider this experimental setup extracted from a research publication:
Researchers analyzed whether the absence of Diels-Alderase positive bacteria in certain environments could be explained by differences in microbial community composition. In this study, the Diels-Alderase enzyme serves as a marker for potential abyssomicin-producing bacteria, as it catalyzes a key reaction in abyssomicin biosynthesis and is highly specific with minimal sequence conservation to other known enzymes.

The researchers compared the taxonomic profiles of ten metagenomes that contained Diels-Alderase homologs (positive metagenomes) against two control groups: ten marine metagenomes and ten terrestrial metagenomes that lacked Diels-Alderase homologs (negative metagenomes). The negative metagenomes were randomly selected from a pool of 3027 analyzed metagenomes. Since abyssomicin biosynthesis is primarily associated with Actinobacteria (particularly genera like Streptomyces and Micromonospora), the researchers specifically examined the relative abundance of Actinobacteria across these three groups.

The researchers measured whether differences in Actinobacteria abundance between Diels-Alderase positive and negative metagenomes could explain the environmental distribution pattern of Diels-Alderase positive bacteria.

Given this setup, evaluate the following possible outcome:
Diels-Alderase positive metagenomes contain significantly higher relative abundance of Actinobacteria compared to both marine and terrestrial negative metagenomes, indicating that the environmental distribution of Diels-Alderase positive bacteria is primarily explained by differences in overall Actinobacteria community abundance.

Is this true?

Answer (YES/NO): NO